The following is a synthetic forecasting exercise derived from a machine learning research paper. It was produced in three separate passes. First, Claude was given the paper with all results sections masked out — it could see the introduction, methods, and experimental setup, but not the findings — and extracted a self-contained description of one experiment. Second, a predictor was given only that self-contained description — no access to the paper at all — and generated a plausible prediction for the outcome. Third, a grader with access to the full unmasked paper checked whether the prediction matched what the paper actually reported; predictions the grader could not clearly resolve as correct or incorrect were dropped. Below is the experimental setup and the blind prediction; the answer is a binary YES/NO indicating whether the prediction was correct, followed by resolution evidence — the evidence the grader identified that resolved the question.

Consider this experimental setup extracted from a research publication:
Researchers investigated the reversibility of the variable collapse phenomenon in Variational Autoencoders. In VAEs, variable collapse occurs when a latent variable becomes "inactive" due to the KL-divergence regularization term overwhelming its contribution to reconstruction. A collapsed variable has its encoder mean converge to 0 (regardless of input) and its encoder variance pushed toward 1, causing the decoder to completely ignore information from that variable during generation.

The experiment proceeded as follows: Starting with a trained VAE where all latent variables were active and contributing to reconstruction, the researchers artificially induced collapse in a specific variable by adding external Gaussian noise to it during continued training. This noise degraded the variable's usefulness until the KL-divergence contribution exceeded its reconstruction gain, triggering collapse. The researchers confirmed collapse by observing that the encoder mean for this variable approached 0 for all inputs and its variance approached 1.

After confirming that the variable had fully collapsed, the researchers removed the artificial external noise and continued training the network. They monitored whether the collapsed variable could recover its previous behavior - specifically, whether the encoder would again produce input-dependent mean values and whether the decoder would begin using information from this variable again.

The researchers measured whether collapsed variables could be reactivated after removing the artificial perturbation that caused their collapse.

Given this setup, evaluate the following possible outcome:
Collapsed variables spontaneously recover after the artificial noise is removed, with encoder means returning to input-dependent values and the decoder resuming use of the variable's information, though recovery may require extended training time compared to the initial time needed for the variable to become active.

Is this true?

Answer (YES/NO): YES